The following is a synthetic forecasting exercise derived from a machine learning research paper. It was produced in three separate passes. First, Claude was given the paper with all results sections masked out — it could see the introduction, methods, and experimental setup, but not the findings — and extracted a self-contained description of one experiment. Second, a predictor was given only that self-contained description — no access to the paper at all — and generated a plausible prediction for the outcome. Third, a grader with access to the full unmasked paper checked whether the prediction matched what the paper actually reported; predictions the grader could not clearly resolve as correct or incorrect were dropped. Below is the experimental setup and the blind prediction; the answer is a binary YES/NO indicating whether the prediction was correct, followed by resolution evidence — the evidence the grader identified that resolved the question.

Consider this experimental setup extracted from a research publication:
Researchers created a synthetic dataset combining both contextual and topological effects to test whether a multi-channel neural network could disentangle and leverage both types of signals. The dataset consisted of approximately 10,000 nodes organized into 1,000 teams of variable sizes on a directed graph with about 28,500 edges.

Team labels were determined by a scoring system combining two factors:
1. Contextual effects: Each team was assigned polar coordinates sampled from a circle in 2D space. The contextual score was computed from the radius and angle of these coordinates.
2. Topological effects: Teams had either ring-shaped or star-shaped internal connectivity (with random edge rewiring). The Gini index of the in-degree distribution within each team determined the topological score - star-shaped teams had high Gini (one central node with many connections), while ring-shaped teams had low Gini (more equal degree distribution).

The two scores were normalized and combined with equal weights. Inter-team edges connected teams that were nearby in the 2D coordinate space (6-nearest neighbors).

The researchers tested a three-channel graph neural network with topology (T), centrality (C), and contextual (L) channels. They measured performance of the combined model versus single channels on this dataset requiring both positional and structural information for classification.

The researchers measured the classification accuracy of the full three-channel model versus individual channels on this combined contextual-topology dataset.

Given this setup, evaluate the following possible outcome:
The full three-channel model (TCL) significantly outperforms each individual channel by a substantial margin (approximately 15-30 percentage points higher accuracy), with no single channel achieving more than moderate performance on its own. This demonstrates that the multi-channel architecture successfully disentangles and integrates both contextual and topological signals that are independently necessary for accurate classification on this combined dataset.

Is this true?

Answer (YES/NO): NO